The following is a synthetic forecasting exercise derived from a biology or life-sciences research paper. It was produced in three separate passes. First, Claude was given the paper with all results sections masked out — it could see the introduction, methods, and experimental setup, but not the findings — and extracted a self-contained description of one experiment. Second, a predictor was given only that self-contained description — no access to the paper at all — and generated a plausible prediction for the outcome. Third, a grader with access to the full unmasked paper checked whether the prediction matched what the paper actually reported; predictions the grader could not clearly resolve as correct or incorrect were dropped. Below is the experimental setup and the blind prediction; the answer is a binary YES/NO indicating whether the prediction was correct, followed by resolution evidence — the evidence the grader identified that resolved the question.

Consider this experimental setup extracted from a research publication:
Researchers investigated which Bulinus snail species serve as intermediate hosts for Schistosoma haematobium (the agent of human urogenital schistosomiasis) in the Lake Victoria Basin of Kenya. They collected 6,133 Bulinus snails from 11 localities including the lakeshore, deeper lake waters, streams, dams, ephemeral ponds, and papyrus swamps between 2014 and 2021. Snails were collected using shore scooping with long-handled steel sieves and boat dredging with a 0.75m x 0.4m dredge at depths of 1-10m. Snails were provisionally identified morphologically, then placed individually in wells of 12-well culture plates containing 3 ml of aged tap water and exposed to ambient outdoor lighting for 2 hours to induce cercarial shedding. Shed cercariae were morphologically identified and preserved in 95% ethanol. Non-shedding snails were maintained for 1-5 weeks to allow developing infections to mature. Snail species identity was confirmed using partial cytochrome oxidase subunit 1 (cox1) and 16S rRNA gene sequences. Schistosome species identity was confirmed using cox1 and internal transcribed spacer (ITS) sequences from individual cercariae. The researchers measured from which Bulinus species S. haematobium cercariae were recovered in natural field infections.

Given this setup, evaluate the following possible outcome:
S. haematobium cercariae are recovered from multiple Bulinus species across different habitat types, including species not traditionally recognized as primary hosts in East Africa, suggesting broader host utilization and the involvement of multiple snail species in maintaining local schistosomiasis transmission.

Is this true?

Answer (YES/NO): NO